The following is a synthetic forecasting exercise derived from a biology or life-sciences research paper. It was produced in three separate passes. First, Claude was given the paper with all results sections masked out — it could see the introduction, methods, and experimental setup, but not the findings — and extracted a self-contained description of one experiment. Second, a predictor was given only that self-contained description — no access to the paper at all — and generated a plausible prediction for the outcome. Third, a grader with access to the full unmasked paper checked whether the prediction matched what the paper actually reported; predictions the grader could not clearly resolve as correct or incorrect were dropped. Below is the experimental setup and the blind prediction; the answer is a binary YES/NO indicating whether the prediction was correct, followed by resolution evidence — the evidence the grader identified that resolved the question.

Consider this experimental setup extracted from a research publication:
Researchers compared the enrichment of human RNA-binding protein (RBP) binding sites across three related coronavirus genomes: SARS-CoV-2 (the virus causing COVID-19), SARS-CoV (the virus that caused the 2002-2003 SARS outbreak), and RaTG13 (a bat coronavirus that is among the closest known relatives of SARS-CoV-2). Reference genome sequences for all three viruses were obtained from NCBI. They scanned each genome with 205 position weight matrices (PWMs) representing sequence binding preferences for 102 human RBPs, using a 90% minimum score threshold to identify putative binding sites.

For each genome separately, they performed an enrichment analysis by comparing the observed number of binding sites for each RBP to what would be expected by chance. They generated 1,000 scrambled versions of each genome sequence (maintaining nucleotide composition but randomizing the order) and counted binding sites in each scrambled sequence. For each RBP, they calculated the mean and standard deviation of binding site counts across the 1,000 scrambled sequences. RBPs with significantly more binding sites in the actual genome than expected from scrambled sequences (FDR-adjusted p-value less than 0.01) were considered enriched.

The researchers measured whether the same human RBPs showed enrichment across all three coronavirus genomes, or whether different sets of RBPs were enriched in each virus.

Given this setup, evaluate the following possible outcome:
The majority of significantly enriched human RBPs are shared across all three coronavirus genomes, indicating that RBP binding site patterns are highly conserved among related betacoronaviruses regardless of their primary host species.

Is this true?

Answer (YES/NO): NO